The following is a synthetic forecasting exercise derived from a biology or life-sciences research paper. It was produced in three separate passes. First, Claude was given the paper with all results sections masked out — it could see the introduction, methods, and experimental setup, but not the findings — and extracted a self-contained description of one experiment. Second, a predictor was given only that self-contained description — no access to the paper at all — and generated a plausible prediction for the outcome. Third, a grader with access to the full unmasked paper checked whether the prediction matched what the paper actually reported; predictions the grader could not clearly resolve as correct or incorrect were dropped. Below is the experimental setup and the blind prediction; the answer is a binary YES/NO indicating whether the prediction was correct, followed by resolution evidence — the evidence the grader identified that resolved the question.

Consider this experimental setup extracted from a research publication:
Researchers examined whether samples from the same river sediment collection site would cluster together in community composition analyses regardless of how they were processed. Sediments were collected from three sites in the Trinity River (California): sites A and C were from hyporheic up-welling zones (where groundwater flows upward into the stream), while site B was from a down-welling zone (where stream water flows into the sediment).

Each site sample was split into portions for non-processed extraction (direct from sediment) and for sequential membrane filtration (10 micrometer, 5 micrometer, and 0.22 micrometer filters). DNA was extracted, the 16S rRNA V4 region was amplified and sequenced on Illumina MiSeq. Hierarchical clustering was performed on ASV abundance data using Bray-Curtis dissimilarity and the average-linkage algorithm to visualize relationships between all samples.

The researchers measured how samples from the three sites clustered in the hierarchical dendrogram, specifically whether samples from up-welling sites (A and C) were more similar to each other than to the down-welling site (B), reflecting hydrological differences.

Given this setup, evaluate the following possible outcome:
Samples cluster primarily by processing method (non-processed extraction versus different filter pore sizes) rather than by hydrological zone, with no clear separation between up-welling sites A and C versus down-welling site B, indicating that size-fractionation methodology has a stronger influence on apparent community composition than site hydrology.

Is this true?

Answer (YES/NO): YES